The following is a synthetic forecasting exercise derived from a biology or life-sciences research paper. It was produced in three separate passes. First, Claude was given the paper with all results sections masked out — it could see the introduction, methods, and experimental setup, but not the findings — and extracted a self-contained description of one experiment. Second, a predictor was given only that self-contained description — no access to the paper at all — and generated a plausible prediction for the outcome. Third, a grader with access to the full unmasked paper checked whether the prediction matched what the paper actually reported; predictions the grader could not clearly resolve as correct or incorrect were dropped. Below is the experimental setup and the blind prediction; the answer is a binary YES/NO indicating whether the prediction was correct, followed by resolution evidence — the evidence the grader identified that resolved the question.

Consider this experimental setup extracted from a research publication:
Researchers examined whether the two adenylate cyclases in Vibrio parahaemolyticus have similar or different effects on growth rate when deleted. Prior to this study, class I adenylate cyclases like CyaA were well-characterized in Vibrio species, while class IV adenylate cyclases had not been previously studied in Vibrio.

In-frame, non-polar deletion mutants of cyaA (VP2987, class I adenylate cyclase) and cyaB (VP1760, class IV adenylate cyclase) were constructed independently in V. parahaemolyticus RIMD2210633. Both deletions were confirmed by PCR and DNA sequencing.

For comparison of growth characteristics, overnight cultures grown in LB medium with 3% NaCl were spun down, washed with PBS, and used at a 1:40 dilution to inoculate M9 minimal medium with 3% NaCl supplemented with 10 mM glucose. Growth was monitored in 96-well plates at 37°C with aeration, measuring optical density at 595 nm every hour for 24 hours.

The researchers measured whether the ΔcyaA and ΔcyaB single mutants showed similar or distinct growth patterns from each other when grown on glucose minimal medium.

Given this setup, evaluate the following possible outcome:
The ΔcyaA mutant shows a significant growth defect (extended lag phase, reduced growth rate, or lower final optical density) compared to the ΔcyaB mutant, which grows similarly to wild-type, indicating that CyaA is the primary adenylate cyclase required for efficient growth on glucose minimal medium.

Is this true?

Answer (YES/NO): NO